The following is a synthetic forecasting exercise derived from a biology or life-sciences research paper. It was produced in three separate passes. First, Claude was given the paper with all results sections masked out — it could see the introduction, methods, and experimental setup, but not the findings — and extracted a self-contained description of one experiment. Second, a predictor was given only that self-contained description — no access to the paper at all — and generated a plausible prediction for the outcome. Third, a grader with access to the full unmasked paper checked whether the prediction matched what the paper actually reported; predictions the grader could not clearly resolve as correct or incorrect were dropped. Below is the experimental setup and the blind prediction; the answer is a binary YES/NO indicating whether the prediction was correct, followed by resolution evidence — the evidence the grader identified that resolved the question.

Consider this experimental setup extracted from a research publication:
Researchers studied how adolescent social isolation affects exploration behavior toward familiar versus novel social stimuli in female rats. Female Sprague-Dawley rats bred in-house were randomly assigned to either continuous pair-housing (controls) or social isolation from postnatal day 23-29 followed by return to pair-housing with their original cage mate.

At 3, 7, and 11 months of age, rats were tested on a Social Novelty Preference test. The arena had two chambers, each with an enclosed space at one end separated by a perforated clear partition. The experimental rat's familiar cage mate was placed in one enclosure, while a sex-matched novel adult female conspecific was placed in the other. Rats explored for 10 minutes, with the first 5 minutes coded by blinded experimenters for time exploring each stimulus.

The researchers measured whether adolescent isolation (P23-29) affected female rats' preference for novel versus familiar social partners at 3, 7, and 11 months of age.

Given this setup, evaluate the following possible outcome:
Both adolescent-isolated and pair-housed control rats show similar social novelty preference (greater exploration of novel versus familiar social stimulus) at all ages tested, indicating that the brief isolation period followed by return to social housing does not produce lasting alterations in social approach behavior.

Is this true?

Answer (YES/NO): NO